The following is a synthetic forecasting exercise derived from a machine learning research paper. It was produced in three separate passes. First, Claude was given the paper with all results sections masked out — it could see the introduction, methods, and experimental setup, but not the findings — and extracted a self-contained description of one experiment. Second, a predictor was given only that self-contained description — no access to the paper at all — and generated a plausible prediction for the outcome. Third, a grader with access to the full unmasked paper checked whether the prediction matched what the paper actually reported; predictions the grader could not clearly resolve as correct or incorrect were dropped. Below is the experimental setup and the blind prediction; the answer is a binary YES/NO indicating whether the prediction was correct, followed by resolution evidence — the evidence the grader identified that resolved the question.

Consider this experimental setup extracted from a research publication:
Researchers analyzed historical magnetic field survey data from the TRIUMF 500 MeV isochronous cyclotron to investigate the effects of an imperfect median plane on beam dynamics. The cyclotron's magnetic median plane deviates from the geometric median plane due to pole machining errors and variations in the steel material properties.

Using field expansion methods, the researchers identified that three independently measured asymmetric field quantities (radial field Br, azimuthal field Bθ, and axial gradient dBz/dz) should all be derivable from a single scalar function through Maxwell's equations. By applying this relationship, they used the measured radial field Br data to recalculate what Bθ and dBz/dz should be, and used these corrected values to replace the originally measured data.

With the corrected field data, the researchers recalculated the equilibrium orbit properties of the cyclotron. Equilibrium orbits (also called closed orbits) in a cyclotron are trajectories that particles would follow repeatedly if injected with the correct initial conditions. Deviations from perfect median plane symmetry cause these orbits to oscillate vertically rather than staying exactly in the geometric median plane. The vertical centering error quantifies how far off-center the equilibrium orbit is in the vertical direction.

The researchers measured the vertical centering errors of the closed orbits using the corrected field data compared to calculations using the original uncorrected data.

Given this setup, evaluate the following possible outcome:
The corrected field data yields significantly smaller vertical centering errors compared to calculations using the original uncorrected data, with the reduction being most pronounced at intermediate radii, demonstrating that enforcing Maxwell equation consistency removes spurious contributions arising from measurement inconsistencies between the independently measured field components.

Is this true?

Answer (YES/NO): NO